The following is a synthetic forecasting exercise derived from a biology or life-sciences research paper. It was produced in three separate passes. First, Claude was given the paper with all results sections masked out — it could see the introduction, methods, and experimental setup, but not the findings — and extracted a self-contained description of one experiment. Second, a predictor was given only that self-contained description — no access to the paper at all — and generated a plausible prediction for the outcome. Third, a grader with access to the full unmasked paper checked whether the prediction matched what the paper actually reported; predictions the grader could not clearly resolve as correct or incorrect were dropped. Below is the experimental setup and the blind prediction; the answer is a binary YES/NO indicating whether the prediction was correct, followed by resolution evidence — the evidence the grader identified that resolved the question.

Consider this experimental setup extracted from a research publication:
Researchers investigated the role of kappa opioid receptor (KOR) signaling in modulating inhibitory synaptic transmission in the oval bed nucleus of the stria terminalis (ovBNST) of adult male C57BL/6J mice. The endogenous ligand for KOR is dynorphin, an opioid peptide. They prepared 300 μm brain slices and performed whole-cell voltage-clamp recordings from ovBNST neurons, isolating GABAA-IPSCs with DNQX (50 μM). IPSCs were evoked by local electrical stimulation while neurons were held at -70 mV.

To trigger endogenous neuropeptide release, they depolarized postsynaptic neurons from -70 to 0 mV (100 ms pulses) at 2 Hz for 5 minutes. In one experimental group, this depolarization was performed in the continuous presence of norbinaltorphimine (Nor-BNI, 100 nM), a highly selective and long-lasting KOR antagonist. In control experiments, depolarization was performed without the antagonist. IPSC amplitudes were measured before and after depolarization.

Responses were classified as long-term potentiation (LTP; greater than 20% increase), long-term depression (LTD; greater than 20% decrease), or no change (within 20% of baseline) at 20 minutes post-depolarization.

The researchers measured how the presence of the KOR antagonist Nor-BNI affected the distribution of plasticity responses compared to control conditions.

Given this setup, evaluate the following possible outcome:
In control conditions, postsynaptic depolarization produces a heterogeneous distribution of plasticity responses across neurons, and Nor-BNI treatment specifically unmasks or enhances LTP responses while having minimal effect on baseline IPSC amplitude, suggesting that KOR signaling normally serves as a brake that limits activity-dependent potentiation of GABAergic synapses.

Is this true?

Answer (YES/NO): NO